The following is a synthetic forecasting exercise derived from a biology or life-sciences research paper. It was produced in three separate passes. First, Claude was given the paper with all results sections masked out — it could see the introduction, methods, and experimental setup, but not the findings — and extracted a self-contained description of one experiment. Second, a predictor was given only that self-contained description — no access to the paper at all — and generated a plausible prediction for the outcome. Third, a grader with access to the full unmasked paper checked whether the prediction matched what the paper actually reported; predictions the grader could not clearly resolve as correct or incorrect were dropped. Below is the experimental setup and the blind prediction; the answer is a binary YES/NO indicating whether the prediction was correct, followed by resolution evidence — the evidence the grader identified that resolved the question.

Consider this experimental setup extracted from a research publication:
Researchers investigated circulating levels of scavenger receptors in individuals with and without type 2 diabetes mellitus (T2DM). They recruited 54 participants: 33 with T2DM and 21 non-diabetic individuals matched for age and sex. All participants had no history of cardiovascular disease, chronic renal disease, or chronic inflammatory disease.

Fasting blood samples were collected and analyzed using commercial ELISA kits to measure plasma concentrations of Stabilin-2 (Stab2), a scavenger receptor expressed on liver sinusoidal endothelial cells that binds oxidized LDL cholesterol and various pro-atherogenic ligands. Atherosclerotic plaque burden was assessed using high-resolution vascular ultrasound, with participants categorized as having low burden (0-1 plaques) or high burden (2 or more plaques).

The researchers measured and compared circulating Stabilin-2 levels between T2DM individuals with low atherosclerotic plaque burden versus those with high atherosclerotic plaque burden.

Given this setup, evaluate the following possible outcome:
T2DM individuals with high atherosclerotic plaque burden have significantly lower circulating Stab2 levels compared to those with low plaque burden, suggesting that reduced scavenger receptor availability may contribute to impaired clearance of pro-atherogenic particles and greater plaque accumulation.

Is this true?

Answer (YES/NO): NO